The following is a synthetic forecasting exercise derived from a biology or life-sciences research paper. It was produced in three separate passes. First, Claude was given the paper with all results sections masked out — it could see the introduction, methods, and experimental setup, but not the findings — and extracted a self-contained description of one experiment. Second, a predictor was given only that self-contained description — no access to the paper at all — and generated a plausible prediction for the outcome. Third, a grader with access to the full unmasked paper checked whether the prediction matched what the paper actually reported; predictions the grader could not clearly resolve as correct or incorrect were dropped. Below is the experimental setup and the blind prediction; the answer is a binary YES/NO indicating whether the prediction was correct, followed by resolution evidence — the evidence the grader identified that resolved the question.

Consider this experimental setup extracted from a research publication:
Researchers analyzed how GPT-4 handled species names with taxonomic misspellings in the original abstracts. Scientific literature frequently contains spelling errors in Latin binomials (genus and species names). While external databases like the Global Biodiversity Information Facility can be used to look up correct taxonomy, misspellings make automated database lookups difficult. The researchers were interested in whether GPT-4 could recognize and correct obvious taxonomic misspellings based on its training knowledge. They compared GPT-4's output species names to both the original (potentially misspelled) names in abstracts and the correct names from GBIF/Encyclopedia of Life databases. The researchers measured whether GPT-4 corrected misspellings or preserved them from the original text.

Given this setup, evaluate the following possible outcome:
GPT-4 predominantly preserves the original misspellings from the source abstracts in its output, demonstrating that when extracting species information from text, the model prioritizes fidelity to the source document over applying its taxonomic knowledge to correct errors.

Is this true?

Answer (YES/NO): NO